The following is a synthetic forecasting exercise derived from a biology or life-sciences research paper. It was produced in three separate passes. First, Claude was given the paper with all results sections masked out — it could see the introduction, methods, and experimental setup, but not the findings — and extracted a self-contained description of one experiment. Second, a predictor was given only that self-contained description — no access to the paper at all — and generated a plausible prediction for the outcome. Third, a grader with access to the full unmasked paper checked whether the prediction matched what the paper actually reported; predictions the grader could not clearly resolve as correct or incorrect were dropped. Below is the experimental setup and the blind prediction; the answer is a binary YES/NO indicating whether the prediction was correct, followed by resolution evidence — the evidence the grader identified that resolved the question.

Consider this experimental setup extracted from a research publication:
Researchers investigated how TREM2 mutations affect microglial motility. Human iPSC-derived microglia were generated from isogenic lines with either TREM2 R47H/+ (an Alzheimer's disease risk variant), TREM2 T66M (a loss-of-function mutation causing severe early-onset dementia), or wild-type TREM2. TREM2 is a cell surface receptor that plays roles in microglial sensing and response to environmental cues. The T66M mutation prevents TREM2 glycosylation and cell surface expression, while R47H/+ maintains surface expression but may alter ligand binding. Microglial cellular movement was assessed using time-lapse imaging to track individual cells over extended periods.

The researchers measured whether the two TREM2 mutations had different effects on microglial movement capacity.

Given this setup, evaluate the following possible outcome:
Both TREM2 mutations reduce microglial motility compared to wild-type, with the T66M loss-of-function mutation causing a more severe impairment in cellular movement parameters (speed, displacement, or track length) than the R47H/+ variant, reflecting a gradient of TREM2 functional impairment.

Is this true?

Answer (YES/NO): NO